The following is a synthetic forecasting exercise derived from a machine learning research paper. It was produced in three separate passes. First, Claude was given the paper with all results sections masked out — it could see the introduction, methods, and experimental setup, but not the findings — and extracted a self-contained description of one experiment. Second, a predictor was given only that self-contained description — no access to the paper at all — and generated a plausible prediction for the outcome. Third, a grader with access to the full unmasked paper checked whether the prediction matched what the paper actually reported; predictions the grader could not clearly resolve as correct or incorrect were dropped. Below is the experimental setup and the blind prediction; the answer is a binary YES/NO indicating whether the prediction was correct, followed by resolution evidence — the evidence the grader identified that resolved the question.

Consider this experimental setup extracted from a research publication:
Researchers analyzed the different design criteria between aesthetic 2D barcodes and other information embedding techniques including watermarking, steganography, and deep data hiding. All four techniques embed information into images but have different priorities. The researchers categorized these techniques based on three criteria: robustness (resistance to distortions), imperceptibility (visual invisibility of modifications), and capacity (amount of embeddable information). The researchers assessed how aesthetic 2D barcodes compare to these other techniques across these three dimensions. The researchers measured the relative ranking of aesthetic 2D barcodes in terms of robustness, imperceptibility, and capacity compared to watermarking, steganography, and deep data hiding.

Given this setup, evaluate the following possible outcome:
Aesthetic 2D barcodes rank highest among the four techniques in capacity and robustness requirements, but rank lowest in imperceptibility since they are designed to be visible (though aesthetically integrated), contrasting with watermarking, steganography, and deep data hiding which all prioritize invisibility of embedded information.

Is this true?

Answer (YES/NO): NO